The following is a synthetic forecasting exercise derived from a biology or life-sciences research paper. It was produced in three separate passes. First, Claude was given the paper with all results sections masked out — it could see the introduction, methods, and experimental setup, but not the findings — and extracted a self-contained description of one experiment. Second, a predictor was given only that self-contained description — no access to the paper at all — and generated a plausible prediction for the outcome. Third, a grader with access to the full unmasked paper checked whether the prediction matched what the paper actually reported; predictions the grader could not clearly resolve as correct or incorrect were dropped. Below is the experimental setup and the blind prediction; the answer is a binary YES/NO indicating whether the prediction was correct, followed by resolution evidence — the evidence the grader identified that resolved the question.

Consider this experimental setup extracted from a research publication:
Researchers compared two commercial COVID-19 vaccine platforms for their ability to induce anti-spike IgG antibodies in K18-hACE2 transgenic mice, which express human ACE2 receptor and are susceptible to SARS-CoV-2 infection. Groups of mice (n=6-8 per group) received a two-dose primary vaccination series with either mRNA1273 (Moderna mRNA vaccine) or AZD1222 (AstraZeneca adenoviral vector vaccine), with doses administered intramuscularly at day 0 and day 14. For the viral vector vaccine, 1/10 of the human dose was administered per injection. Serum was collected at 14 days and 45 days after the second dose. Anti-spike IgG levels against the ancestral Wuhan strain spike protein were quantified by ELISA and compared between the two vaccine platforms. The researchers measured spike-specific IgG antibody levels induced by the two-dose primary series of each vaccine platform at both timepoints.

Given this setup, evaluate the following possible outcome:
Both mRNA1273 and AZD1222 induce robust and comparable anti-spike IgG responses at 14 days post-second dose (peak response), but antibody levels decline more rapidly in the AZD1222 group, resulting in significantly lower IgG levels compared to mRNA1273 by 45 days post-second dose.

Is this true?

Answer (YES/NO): NO